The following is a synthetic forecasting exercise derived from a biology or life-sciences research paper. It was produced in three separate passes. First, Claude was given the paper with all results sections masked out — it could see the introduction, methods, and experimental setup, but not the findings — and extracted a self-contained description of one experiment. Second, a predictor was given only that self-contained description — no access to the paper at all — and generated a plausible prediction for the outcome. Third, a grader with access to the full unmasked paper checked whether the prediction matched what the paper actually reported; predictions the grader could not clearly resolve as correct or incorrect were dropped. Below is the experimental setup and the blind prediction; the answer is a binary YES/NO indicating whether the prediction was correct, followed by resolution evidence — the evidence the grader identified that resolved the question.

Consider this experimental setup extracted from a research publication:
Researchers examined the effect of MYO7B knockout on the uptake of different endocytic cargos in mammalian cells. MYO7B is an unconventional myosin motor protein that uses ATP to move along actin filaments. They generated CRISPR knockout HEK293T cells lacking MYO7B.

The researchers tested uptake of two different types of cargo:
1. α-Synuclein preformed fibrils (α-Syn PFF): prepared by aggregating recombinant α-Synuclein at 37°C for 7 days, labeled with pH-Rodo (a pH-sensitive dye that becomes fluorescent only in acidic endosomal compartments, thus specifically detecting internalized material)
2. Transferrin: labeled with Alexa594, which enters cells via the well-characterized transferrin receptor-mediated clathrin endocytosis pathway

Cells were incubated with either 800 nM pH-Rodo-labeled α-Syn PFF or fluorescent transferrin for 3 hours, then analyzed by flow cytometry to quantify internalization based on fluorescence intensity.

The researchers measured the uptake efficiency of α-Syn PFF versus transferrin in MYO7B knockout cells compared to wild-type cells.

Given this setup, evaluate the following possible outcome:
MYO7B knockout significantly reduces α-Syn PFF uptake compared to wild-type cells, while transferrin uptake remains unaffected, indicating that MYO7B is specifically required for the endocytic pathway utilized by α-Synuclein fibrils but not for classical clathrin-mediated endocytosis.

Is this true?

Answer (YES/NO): YES